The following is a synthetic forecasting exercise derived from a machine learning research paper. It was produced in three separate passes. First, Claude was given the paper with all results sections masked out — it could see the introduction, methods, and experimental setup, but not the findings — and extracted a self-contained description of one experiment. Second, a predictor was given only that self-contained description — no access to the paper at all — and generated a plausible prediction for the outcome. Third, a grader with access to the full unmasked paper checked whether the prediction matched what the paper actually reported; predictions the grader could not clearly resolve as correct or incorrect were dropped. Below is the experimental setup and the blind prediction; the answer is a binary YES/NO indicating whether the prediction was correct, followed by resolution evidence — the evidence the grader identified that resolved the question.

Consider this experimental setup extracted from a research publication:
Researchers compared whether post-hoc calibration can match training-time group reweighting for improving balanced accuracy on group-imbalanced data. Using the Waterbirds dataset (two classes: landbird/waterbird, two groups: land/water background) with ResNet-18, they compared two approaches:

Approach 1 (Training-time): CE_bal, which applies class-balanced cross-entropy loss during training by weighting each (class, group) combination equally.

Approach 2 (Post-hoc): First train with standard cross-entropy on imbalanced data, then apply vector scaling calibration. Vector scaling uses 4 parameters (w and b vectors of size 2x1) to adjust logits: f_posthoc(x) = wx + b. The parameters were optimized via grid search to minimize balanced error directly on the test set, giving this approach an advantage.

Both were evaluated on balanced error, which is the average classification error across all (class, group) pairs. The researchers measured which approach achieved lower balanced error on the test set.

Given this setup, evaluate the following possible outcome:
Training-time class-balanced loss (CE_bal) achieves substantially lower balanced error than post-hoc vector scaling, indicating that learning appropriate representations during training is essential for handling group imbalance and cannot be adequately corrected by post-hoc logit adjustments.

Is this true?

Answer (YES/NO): NO